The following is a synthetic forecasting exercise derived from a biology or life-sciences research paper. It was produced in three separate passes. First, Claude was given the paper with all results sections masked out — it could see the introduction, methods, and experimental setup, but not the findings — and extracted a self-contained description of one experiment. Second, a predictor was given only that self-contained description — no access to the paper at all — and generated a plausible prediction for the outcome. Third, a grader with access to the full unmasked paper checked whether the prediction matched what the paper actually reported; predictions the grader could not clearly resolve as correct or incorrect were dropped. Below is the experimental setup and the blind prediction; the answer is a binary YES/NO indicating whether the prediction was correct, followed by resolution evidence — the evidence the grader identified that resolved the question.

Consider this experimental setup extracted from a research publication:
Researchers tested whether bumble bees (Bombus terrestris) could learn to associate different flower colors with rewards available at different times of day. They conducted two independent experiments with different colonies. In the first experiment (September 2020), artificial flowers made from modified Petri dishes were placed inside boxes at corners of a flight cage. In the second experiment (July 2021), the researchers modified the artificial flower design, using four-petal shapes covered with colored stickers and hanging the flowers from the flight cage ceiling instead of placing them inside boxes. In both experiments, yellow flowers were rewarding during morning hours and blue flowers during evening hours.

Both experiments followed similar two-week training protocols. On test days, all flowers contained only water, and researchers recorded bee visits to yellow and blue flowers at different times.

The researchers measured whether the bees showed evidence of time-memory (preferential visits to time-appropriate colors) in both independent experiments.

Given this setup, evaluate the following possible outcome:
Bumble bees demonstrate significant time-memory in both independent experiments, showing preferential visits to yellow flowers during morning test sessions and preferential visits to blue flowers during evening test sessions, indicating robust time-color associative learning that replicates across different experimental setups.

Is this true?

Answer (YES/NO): NO